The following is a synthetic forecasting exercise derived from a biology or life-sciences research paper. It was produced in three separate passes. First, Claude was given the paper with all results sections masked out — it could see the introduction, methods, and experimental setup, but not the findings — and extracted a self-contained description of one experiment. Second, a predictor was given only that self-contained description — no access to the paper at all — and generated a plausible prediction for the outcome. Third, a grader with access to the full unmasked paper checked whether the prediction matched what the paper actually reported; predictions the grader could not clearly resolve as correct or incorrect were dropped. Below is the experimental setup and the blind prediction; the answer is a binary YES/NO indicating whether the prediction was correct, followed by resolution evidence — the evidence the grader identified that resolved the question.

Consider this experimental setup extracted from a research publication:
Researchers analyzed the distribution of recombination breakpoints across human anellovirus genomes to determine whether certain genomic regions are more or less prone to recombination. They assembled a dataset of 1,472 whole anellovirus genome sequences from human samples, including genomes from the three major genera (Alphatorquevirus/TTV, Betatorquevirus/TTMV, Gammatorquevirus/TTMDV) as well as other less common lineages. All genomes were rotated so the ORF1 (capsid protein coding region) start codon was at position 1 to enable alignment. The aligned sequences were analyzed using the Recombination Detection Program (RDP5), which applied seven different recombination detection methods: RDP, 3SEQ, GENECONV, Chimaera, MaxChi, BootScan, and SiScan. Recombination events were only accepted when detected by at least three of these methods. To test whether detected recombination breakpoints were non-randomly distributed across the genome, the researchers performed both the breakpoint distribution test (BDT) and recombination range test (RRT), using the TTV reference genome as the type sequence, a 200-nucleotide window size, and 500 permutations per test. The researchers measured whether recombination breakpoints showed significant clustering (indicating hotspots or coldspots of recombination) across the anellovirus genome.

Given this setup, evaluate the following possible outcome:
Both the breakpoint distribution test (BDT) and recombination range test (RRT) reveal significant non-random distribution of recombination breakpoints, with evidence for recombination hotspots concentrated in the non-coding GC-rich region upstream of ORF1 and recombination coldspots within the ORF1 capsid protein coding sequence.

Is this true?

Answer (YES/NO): NO